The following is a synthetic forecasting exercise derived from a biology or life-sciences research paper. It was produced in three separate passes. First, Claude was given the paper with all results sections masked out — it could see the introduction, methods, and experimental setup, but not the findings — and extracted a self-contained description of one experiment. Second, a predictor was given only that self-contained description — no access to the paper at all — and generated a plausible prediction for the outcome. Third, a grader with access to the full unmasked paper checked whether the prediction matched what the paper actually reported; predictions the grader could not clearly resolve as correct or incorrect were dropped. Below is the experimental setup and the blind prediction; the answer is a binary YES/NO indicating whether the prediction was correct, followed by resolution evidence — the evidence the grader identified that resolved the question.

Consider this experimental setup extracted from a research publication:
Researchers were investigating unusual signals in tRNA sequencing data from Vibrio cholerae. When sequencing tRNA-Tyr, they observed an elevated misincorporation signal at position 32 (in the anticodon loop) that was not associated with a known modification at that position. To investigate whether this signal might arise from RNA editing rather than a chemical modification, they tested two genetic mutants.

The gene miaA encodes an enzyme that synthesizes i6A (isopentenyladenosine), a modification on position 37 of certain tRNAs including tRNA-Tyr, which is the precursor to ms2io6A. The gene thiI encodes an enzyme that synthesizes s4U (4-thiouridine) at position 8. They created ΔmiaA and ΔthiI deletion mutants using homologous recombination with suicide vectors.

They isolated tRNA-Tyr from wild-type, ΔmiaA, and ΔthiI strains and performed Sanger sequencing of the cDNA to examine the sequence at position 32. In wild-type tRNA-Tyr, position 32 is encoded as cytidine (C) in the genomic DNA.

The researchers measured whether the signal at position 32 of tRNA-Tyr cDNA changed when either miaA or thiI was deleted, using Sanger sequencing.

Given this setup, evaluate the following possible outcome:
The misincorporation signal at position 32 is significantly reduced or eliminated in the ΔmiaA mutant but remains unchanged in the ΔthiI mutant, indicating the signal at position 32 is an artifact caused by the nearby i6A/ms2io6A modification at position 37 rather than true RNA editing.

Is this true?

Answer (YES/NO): NO